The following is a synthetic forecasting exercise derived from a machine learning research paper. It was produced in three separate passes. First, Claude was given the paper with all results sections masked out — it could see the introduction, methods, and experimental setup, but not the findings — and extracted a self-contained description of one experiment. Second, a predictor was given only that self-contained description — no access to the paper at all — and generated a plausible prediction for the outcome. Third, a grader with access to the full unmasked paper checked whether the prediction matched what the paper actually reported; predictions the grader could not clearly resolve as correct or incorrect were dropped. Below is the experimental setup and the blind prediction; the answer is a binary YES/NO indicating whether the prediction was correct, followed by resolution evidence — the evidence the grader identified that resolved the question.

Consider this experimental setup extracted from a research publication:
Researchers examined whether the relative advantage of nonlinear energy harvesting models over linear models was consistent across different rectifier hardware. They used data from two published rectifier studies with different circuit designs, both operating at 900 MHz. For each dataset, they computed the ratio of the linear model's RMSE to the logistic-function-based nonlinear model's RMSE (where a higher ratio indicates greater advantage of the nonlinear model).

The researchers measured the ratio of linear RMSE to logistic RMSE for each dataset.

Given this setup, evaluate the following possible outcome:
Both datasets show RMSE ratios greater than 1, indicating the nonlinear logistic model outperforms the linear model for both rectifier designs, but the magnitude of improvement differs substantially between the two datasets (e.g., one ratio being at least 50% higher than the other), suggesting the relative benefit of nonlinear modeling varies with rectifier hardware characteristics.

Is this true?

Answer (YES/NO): YES